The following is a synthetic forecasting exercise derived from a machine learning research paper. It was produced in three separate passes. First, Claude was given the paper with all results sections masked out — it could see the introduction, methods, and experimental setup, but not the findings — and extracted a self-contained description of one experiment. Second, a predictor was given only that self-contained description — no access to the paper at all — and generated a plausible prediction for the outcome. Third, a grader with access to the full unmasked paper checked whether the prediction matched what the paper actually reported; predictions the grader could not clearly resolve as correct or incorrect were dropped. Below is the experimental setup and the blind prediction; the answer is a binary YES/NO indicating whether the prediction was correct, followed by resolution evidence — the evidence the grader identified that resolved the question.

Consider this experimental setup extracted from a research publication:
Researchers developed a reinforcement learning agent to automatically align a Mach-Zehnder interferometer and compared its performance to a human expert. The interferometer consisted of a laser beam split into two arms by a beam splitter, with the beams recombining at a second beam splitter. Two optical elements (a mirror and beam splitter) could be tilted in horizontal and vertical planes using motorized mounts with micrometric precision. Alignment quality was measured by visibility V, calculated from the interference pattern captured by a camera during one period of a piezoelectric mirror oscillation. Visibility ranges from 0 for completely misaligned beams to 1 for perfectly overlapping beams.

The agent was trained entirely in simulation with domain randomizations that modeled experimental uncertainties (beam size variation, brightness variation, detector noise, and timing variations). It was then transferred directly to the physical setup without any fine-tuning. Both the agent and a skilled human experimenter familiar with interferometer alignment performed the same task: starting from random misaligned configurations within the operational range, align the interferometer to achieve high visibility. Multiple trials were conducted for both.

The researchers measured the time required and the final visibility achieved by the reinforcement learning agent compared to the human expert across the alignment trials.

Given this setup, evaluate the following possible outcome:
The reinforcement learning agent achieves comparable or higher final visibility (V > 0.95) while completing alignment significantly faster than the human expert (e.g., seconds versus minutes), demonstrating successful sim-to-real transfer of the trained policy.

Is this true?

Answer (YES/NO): YES